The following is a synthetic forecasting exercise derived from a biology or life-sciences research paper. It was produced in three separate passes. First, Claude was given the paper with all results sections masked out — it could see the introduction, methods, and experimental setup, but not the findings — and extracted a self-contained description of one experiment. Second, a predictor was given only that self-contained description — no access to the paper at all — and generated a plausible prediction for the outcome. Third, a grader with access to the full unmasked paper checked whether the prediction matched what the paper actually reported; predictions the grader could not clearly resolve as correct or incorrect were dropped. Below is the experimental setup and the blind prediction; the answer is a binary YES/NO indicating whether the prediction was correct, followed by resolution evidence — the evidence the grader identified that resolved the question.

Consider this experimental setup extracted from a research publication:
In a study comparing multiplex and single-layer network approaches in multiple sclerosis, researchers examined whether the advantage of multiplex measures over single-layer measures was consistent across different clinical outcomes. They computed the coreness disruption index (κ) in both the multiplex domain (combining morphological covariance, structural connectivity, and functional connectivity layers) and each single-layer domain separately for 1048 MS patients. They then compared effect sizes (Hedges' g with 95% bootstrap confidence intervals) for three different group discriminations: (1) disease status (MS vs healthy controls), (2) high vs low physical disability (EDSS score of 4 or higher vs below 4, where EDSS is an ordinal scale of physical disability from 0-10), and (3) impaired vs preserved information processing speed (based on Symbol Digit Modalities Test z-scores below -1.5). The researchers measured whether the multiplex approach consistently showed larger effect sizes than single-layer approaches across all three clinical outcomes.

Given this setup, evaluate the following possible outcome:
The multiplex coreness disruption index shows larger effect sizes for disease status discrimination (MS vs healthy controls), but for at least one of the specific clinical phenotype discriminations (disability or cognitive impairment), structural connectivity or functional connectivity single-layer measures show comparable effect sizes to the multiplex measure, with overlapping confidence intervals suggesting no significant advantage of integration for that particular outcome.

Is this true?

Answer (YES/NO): YES